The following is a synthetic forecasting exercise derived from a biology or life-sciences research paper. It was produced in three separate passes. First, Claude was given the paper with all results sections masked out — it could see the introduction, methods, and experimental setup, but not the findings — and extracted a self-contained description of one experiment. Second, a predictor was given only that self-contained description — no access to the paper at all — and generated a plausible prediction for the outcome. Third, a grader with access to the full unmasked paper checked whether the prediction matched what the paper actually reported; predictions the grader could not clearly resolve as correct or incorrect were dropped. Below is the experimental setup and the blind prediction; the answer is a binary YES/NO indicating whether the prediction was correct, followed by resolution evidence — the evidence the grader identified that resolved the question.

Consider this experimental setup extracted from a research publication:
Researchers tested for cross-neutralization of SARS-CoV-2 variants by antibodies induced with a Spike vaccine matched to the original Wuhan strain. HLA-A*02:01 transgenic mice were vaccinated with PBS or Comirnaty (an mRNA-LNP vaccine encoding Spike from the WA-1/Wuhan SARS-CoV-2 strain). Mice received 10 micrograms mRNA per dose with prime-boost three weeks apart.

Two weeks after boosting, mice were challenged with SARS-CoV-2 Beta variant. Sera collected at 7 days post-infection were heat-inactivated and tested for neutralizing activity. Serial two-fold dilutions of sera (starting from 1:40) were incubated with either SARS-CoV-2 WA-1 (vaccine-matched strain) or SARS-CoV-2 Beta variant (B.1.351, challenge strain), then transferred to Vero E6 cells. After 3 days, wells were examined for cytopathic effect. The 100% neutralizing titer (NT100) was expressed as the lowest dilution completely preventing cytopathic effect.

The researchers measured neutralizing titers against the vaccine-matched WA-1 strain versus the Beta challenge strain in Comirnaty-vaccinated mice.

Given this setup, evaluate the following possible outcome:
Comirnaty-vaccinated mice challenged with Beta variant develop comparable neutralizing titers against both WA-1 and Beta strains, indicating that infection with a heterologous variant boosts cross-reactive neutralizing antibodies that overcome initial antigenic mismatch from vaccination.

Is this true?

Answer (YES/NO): NO